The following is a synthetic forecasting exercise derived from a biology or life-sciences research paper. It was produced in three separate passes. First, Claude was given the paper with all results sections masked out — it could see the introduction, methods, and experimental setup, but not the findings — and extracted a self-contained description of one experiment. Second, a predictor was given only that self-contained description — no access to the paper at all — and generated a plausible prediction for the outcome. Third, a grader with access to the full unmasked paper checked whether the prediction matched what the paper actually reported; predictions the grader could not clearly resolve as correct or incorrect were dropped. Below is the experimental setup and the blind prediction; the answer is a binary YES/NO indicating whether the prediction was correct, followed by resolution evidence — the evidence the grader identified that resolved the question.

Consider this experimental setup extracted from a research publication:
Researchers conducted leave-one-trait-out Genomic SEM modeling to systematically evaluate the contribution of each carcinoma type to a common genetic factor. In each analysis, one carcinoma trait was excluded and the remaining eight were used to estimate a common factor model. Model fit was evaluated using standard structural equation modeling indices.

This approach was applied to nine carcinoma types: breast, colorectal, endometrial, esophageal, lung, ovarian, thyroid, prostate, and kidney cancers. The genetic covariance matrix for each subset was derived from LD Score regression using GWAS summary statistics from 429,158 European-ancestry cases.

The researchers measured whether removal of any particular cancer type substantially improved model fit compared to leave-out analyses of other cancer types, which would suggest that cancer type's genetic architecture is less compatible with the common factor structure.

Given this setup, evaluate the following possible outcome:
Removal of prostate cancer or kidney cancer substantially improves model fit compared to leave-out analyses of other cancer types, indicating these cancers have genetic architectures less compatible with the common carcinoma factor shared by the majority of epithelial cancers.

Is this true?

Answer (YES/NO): YES